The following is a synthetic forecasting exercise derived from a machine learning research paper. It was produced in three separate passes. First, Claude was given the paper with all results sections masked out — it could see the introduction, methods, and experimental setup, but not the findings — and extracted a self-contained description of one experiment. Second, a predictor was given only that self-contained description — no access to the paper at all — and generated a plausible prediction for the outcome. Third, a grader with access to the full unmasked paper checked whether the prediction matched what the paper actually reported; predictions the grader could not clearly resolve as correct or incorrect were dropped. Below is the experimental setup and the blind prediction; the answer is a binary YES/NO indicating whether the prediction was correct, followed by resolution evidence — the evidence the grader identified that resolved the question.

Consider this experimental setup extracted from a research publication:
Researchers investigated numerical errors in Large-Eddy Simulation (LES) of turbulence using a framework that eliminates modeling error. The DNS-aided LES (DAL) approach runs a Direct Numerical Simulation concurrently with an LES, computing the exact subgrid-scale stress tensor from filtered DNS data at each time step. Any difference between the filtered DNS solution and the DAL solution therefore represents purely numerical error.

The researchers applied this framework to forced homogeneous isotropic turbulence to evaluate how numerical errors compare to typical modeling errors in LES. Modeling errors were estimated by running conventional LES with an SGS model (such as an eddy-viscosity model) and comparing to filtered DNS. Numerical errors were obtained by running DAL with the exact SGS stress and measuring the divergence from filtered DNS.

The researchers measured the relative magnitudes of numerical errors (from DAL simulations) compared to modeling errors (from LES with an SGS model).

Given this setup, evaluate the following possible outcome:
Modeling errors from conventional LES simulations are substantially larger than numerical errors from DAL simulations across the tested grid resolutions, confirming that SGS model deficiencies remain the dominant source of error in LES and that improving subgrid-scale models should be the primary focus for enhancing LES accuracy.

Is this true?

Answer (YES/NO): NO